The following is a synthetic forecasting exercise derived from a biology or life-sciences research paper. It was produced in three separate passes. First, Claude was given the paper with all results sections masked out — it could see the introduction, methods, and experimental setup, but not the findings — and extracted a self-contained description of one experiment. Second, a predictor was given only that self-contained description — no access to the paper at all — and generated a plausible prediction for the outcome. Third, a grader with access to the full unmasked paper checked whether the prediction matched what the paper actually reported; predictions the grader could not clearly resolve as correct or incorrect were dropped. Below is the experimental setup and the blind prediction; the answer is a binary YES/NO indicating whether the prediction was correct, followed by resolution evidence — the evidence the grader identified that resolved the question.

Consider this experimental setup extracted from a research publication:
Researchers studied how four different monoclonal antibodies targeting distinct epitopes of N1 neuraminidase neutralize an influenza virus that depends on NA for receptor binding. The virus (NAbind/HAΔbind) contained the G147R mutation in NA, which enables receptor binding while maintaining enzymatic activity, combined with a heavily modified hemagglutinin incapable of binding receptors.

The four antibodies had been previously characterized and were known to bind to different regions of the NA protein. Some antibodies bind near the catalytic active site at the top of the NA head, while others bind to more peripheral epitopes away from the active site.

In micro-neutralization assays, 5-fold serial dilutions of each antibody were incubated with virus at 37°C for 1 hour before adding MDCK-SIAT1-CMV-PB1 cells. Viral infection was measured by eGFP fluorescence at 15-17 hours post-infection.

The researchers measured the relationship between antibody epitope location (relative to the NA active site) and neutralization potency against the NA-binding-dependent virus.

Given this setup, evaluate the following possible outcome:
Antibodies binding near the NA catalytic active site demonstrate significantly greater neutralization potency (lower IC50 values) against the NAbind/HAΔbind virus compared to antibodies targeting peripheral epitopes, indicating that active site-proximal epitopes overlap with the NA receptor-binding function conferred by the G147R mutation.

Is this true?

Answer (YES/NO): YES